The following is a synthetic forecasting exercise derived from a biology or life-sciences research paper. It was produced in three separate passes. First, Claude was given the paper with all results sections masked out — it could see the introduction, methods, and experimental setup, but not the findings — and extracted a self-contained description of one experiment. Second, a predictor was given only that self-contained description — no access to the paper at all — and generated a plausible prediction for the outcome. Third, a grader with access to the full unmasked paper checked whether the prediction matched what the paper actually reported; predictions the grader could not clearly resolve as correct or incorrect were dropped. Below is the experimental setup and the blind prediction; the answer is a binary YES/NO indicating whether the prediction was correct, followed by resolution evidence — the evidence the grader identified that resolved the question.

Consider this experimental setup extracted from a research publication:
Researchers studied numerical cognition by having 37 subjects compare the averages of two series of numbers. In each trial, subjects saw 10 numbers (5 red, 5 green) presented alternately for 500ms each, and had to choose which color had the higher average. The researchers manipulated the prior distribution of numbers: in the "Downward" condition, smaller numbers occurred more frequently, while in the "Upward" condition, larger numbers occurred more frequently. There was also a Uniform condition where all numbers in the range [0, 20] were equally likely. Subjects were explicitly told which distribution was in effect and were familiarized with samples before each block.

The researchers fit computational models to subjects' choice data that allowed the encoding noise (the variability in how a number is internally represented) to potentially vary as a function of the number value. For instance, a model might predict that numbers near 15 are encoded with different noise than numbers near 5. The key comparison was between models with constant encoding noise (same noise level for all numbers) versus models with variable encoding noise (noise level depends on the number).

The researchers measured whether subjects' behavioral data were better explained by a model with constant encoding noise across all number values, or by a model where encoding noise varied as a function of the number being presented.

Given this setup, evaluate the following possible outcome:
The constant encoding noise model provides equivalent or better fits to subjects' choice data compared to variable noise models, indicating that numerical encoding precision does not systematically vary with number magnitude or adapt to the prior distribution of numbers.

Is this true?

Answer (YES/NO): NO